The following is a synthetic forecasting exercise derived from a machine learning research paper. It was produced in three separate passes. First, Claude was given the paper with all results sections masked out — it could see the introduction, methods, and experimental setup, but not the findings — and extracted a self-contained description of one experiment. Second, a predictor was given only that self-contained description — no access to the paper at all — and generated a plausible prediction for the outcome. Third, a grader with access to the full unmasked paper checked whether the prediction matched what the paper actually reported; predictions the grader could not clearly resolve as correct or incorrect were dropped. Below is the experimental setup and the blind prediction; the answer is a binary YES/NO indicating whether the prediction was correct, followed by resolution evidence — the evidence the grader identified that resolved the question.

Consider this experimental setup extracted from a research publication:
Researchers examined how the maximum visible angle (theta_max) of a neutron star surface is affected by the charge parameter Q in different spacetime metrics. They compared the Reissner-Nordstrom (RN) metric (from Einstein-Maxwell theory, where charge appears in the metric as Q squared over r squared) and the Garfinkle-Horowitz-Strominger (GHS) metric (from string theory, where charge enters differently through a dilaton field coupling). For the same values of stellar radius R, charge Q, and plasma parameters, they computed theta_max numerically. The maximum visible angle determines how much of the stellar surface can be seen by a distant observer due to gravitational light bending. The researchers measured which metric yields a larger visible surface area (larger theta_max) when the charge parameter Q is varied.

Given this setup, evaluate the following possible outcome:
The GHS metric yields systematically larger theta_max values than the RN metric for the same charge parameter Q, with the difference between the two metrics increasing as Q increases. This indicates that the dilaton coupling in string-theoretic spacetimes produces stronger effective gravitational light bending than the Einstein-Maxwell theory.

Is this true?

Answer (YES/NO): NO